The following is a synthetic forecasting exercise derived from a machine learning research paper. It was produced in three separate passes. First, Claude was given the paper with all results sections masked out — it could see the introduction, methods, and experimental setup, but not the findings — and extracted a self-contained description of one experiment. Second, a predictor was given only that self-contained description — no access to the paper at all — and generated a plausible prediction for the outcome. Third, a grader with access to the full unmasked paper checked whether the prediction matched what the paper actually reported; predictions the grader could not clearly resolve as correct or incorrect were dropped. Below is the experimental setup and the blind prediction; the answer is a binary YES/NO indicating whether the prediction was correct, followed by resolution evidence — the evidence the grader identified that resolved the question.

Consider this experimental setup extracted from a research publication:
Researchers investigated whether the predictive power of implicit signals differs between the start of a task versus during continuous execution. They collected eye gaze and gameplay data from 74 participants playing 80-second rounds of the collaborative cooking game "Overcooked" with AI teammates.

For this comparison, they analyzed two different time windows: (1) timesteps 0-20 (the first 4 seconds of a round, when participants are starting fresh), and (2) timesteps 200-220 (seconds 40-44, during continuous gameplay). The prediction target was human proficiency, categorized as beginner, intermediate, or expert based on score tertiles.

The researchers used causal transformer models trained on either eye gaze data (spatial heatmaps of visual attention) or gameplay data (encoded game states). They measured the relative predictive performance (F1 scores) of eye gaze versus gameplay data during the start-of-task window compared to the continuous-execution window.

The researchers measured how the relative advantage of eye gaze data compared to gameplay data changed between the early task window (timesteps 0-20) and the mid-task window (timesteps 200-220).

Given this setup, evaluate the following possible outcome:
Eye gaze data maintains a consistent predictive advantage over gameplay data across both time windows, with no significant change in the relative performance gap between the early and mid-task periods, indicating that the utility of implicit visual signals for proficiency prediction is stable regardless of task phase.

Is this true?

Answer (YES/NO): NO